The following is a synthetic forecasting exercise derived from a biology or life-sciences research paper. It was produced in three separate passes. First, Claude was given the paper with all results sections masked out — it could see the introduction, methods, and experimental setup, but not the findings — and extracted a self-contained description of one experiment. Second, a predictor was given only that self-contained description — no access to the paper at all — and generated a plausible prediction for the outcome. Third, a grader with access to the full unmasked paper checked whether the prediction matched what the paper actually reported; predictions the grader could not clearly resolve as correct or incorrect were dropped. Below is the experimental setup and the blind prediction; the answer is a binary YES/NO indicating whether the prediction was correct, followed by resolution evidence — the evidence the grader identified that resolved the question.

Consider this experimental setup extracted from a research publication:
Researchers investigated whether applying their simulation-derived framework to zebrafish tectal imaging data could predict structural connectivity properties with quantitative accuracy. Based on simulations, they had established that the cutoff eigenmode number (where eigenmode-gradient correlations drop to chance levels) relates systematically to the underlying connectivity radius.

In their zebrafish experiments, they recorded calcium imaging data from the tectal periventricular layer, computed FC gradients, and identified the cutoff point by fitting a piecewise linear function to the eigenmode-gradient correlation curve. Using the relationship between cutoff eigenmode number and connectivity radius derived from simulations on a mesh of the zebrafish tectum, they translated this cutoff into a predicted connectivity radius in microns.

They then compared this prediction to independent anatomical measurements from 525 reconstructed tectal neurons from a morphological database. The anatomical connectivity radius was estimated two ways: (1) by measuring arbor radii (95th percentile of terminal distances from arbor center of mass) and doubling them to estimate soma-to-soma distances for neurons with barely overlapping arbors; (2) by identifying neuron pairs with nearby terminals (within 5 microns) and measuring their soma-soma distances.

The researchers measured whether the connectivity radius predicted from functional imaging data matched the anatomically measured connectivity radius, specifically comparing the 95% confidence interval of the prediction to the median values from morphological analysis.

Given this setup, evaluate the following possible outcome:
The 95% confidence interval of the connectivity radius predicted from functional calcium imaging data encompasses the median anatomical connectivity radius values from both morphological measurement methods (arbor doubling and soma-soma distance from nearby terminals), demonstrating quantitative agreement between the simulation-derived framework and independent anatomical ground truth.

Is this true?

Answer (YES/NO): YES